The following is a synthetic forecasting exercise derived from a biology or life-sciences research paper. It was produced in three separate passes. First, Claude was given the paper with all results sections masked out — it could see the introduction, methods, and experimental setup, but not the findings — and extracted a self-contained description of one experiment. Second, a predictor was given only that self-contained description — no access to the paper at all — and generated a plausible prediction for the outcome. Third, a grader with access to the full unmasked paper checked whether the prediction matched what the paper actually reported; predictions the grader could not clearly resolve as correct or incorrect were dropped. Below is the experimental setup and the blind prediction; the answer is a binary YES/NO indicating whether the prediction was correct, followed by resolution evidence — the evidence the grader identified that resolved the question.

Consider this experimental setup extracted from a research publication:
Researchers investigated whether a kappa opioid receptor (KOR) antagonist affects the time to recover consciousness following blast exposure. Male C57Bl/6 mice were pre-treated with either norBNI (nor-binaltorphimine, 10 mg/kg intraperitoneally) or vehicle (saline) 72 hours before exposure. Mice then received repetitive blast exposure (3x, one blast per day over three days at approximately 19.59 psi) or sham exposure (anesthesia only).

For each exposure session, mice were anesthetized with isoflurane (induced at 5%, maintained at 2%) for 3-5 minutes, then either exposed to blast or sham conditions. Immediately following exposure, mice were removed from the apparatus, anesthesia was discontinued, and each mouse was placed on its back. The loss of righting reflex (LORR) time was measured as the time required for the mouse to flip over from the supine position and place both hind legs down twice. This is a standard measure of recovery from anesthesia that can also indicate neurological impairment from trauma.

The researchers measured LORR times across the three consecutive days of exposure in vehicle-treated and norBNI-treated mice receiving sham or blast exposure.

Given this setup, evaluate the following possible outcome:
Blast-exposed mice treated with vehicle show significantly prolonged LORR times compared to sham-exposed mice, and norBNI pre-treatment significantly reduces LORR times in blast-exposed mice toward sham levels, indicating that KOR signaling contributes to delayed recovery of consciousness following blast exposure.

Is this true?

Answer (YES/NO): NO